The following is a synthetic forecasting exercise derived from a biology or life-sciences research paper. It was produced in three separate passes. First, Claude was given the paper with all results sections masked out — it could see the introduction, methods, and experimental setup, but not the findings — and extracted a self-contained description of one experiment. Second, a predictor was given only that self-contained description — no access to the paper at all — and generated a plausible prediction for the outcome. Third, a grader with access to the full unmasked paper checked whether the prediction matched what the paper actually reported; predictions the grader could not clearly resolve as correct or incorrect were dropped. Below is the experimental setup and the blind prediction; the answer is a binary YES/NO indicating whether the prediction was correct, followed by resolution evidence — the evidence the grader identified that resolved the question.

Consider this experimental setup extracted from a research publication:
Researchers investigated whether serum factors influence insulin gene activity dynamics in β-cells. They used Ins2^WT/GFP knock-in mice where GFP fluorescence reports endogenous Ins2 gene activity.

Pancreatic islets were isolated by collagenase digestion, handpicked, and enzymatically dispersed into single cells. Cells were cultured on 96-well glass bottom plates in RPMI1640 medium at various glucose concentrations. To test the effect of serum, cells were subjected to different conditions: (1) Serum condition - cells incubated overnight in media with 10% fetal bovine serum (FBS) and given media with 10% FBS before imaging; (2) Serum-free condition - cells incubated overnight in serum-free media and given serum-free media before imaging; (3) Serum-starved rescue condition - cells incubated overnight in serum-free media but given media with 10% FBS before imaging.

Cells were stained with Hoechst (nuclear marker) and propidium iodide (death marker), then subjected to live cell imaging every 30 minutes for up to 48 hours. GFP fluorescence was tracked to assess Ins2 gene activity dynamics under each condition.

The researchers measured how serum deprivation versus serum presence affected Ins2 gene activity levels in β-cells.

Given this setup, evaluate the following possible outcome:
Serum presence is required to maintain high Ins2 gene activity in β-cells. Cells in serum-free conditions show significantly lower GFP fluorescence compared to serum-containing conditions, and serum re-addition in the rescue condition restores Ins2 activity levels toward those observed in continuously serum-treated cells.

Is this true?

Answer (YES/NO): NO